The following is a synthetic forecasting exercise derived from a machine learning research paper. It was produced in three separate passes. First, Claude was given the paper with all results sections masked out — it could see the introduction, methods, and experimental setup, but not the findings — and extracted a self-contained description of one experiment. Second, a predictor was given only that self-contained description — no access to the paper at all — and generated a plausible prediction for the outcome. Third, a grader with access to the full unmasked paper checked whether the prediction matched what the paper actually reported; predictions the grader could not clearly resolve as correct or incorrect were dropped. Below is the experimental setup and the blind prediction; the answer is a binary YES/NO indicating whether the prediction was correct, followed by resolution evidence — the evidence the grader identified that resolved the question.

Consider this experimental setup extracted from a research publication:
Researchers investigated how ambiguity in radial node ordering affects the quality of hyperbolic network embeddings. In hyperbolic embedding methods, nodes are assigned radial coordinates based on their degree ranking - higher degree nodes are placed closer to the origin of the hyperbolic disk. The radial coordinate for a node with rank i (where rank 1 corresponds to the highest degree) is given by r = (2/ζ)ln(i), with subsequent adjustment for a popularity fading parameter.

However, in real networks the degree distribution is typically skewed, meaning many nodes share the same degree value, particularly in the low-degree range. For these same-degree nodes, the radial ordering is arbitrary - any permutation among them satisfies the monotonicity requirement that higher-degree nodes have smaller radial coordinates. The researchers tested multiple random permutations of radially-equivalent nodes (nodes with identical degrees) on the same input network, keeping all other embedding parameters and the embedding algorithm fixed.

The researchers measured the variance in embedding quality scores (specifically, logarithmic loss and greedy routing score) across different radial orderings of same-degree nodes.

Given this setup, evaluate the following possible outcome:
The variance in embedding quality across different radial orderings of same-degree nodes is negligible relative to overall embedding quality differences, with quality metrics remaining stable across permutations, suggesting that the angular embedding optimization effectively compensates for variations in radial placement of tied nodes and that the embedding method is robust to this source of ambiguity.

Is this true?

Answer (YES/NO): NO